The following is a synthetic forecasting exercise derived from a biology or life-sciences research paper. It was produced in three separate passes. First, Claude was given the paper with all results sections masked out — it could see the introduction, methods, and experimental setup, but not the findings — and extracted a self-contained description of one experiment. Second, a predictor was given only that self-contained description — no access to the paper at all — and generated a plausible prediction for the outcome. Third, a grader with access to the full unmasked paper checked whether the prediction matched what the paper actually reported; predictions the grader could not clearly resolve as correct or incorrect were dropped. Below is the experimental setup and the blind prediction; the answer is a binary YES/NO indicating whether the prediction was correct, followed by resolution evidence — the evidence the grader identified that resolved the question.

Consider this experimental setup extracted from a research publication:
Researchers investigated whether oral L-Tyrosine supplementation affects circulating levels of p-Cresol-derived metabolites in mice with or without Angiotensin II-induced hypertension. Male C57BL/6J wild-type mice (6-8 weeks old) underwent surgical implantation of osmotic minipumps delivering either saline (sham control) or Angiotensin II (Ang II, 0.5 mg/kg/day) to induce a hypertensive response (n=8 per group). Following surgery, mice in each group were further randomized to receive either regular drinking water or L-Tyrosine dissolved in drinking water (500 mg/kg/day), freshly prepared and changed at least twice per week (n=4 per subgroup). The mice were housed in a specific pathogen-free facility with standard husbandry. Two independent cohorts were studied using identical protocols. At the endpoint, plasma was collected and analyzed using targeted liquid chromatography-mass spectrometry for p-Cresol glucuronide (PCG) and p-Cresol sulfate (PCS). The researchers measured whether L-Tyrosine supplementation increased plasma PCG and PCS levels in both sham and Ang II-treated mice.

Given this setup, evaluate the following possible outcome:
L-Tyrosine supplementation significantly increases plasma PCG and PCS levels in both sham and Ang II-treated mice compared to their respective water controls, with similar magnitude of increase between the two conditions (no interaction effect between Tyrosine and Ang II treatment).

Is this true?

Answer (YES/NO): NO